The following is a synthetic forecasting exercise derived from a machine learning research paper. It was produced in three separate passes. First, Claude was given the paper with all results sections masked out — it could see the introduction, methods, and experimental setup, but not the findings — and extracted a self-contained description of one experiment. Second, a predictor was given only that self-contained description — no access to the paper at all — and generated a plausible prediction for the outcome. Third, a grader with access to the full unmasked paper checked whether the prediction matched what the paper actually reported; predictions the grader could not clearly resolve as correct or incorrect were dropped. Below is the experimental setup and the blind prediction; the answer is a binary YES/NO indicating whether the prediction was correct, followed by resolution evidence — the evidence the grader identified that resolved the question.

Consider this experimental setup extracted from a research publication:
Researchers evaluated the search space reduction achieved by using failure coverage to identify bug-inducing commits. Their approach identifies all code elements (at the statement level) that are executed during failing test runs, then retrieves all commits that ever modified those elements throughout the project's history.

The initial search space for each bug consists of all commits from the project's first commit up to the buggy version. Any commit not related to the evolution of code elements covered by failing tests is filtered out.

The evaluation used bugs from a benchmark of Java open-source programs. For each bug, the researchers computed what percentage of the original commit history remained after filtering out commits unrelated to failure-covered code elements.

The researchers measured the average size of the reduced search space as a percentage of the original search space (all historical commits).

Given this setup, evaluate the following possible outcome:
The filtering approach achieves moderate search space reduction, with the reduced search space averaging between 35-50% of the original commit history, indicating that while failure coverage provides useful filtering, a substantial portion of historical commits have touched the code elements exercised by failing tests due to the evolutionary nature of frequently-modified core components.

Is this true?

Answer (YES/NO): NO